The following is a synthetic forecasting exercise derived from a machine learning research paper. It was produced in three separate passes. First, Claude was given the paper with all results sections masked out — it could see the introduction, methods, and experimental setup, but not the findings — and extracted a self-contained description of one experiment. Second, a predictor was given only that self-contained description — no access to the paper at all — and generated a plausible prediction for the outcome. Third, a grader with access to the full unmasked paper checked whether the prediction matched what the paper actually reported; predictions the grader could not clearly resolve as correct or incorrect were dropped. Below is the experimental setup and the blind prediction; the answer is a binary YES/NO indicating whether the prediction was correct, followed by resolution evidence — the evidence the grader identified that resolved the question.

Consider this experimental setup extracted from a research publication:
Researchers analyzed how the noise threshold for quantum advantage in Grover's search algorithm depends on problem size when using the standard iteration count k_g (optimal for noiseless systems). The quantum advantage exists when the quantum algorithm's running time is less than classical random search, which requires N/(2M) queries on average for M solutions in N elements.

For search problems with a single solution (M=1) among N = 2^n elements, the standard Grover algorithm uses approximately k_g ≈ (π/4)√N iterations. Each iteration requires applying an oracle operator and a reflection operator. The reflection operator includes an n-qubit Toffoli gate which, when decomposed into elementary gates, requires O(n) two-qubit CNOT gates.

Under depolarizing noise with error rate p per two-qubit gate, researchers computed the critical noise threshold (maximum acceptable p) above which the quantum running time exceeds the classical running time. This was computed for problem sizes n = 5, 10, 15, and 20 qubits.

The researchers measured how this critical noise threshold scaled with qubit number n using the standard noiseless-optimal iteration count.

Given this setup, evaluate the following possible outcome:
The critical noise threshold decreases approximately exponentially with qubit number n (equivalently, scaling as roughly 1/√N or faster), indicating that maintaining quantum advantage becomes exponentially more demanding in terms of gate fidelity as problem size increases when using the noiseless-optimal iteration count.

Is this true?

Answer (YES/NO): YES